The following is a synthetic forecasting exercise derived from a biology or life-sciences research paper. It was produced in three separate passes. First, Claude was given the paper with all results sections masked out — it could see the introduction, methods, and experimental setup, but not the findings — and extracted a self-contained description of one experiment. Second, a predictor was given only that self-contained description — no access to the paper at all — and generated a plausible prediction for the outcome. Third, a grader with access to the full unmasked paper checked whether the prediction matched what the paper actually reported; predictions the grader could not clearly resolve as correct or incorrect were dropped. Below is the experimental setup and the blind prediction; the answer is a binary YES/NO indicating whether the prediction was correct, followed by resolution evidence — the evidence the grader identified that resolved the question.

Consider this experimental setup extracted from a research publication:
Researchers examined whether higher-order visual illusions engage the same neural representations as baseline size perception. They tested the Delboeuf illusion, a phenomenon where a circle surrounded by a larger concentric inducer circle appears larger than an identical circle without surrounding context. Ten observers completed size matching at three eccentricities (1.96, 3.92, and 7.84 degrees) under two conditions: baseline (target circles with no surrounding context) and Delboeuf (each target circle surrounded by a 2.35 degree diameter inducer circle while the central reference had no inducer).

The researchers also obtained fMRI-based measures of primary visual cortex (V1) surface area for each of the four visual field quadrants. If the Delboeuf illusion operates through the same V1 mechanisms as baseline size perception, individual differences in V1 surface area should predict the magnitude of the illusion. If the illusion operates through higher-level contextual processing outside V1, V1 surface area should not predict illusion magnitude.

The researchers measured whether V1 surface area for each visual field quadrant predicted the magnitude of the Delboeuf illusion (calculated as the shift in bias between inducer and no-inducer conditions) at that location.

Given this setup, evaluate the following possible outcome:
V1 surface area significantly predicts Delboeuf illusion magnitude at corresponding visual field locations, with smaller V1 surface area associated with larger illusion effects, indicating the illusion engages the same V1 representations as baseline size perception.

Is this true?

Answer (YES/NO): NO